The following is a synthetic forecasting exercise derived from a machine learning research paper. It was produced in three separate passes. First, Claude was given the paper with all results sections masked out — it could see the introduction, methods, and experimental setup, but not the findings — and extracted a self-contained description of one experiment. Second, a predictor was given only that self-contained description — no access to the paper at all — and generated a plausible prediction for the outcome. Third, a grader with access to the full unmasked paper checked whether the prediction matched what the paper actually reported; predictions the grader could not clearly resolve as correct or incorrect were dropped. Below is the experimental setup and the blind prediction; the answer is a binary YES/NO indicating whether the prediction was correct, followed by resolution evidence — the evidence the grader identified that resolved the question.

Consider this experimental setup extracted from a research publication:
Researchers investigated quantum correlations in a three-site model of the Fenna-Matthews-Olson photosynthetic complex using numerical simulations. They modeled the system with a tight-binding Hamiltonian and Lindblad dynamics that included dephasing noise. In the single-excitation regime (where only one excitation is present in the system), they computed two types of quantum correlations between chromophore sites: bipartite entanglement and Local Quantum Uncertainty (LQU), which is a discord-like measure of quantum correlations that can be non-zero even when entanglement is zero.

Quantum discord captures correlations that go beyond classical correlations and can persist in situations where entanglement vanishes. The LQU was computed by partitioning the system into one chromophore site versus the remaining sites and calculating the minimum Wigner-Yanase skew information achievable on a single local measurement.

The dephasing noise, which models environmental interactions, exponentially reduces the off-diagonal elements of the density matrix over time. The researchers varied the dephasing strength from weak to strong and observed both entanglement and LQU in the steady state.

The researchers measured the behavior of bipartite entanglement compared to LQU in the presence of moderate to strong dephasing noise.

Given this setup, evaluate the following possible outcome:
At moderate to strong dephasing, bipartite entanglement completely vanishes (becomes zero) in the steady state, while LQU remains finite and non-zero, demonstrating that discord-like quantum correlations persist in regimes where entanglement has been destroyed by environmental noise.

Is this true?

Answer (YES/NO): YES